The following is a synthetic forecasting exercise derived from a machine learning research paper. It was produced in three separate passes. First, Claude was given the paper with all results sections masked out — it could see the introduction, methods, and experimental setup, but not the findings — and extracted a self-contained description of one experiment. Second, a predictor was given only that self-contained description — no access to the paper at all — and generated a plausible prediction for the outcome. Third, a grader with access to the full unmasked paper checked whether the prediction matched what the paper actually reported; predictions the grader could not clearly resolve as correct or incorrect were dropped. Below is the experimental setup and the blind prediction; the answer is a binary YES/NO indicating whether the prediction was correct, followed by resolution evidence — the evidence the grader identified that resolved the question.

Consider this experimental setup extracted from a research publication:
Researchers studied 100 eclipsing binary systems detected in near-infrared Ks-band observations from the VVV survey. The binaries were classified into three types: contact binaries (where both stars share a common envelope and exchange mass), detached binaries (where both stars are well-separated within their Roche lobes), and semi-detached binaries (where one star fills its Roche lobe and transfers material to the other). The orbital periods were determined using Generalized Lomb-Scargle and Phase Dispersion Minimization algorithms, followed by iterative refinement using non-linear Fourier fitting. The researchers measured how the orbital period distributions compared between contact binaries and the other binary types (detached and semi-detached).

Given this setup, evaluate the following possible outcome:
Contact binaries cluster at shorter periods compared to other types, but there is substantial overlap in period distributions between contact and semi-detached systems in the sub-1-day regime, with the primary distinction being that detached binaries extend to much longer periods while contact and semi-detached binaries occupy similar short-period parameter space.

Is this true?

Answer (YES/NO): NO